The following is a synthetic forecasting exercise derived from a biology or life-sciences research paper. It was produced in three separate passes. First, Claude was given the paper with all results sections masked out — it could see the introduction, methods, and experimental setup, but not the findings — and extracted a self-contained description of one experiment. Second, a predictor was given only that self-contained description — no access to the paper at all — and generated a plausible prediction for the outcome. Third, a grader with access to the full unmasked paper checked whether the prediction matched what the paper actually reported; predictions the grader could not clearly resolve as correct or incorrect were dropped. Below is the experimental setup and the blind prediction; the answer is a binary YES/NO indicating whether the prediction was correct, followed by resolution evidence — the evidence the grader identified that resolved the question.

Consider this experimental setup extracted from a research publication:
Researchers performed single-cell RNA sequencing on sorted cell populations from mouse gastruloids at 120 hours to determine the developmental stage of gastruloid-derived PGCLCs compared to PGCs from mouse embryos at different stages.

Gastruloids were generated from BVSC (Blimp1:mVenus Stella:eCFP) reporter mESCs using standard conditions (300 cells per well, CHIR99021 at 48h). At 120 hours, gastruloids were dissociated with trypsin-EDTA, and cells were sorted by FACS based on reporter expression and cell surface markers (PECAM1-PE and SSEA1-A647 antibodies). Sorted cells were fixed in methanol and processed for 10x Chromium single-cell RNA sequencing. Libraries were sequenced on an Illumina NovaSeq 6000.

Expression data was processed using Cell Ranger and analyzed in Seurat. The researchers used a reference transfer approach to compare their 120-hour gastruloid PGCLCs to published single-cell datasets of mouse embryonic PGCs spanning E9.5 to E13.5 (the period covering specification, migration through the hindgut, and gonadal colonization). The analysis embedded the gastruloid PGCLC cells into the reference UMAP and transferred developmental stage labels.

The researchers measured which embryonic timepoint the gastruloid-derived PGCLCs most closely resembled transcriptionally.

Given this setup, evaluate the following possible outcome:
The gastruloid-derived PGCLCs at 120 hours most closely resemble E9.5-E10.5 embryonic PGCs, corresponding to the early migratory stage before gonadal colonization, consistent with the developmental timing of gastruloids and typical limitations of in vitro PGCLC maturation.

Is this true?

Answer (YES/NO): NO